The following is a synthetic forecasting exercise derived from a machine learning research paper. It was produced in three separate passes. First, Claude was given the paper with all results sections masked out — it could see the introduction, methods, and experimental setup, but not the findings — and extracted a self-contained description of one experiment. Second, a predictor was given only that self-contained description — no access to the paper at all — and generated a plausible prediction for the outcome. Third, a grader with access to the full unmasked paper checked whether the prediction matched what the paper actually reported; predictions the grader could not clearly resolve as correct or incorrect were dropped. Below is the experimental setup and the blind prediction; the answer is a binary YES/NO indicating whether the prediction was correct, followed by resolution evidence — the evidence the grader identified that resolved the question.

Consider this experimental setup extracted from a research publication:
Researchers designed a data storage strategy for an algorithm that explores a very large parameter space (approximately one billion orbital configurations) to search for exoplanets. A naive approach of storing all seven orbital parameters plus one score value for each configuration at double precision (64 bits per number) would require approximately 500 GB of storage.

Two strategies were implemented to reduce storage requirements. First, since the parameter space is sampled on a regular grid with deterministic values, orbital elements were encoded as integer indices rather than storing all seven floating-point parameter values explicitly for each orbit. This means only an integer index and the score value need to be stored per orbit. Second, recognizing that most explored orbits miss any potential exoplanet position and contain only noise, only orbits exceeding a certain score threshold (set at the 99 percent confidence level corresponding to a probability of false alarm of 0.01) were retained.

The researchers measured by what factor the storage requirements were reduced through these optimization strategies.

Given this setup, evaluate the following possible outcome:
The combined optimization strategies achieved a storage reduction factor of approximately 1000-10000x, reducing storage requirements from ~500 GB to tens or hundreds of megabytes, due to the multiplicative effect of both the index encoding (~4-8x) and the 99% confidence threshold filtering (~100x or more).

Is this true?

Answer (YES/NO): NO